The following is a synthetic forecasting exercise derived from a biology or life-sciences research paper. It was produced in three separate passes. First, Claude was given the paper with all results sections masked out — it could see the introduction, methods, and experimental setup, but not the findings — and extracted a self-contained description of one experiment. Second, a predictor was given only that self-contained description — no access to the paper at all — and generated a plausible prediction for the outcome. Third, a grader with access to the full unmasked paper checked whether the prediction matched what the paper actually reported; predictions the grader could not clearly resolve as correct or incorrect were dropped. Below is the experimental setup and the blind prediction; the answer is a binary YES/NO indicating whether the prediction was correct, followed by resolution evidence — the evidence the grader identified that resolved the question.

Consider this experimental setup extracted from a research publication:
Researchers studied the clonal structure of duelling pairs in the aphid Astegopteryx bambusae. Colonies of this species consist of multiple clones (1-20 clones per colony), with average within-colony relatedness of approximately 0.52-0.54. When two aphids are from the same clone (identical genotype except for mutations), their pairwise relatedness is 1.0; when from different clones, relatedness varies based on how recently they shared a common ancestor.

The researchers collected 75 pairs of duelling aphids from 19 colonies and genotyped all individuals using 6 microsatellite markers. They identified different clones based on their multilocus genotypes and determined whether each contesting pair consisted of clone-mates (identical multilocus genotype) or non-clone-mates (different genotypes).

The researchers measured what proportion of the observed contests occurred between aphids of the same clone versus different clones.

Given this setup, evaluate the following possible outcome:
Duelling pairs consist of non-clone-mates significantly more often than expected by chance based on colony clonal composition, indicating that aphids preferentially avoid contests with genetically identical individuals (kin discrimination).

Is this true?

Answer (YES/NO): NO